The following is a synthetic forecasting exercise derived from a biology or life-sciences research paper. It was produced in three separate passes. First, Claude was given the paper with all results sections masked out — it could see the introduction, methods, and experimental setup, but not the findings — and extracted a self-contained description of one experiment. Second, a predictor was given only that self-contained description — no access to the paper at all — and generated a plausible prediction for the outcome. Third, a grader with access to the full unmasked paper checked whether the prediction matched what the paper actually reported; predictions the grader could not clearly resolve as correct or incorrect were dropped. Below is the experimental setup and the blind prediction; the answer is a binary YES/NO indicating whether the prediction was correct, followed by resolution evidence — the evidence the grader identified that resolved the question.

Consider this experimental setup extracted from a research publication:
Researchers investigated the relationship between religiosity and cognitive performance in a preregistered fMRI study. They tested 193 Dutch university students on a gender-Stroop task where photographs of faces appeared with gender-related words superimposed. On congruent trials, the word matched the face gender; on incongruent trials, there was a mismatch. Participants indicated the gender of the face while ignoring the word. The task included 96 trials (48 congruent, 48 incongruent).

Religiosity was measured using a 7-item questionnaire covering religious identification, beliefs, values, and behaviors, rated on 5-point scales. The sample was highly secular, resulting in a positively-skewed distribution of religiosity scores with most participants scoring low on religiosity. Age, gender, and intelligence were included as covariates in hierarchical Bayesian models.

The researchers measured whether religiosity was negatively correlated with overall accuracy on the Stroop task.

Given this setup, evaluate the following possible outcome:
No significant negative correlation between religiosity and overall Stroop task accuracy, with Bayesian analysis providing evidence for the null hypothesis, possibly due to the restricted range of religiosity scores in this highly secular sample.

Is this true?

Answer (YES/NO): YES